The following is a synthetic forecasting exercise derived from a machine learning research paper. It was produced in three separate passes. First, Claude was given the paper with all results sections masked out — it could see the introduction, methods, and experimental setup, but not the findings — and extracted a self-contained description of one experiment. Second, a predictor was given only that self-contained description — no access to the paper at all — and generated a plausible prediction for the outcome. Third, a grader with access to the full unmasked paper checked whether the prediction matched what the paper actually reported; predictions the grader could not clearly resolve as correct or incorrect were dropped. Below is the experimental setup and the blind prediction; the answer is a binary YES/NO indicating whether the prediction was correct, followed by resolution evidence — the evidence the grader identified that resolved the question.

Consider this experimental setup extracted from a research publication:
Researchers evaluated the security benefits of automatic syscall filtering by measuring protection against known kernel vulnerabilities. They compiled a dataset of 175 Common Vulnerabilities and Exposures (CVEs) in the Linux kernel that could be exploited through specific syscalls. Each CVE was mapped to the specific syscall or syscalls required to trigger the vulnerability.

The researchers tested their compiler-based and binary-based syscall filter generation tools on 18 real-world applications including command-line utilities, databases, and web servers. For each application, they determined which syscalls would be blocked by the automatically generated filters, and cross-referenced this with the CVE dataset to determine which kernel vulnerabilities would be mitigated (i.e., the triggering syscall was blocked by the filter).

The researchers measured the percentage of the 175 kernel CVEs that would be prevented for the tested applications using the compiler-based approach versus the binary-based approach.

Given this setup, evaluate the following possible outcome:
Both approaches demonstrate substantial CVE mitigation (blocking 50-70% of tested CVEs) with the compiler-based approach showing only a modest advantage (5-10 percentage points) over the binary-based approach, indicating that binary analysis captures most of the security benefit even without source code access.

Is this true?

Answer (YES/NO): NO